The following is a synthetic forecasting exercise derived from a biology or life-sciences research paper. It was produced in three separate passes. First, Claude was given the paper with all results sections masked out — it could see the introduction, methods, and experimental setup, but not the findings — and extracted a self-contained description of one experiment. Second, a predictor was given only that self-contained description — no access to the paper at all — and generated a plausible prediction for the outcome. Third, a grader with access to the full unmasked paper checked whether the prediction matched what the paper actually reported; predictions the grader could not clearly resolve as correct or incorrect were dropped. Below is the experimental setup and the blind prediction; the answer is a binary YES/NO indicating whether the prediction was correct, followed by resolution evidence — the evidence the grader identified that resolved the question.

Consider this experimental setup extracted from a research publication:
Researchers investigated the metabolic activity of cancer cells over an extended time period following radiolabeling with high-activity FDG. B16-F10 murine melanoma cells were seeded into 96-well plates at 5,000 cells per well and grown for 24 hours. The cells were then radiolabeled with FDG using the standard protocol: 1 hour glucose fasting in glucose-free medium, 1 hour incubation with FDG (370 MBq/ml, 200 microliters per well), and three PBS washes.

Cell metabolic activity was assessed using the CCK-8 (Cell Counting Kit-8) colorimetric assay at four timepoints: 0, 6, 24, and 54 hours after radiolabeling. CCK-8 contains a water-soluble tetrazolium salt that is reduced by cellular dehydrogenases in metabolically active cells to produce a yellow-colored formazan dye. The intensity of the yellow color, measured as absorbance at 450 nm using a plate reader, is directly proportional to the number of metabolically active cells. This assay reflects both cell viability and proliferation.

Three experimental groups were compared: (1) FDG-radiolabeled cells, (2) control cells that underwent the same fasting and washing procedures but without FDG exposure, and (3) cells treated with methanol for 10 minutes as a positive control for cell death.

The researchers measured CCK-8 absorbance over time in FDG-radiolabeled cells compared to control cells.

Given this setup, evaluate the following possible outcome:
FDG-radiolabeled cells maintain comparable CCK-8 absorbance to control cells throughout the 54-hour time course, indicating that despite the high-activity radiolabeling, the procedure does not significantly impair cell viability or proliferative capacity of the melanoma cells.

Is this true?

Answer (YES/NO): NO